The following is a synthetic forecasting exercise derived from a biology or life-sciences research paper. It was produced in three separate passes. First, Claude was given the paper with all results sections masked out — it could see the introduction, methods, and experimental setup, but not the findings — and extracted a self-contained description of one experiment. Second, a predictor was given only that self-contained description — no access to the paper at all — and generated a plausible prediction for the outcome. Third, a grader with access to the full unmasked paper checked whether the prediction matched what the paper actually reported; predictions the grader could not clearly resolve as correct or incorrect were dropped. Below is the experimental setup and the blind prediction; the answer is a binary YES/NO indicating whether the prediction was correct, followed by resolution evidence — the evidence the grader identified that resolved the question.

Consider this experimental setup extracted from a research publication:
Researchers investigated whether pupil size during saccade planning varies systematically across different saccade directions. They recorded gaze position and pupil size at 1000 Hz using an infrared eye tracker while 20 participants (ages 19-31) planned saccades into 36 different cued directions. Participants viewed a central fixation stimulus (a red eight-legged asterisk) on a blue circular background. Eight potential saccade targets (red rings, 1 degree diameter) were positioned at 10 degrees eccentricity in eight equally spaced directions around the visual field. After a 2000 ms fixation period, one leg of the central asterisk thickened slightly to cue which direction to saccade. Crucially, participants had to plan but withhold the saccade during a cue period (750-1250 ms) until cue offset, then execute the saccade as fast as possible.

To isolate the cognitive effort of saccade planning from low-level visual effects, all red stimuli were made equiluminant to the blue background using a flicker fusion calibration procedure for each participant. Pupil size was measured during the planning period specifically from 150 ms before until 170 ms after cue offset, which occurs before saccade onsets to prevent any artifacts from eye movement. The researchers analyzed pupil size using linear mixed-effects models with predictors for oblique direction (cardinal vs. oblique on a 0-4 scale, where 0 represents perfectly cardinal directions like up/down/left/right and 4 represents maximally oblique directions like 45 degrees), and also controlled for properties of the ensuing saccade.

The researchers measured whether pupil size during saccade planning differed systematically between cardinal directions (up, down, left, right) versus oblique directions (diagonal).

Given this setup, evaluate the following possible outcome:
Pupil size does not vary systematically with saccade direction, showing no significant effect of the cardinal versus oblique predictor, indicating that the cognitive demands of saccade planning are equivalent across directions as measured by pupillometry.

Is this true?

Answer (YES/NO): NO